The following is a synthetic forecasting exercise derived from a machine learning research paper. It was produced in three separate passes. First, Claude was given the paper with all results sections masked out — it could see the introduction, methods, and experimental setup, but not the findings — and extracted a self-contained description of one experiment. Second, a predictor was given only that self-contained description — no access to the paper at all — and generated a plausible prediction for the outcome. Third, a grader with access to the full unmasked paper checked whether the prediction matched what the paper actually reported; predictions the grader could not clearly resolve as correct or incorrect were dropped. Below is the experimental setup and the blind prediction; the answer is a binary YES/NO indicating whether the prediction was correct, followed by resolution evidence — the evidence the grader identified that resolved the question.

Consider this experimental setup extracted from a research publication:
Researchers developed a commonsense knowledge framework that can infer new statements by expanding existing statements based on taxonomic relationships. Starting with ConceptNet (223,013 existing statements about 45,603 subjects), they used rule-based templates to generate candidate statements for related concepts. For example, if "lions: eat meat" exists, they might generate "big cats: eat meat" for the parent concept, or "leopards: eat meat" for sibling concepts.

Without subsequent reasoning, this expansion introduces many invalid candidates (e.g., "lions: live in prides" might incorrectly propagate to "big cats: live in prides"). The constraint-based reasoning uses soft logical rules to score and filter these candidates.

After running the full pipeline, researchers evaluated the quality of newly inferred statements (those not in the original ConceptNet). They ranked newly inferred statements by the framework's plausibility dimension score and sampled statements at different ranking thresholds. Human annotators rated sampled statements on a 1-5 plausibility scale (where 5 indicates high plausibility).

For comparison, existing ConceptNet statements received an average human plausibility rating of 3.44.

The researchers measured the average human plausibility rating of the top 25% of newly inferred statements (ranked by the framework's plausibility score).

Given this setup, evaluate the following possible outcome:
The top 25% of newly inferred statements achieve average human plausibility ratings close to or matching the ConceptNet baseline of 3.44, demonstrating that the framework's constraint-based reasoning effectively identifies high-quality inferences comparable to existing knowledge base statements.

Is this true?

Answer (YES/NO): YES